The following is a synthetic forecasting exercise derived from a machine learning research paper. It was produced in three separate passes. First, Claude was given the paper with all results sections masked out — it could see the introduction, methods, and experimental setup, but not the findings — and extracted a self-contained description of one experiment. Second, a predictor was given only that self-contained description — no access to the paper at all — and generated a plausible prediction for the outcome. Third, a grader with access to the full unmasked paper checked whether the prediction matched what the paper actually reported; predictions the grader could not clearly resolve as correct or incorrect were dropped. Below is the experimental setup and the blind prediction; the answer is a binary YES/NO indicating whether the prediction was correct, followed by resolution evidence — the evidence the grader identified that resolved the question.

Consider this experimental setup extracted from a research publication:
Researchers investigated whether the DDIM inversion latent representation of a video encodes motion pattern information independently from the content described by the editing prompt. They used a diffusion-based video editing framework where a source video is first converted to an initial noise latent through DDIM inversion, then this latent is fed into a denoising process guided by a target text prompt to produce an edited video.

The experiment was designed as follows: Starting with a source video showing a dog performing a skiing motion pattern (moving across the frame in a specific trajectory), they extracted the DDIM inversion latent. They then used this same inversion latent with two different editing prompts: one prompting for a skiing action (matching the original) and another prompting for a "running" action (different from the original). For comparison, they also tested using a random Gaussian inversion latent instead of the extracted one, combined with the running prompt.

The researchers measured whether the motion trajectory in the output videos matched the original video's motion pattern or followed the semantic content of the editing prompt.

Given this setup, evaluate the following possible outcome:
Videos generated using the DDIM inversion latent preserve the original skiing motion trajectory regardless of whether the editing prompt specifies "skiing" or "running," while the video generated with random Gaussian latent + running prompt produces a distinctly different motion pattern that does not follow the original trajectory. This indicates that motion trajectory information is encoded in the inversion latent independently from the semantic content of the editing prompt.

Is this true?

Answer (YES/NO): YES